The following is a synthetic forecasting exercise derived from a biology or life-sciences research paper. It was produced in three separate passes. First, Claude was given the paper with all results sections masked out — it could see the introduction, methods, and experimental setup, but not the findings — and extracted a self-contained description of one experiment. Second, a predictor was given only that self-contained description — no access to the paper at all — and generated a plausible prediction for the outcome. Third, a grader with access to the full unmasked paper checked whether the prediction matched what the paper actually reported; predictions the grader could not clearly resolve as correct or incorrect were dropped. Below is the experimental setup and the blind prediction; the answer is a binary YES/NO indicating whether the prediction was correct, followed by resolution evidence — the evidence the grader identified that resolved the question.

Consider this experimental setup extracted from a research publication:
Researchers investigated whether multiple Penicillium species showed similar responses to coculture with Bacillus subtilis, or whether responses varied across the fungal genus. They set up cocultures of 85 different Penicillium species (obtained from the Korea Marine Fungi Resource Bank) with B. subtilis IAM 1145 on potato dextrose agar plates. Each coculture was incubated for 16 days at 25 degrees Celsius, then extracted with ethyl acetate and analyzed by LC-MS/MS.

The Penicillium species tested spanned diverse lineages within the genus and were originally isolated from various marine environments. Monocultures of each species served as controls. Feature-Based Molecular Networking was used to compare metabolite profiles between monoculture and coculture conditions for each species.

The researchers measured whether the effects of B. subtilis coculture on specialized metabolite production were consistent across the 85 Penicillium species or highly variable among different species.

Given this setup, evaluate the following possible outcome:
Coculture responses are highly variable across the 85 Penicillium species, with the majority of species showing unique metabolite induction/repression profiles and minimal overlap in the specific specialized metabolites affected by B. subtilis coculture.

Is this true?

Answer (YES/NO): NO